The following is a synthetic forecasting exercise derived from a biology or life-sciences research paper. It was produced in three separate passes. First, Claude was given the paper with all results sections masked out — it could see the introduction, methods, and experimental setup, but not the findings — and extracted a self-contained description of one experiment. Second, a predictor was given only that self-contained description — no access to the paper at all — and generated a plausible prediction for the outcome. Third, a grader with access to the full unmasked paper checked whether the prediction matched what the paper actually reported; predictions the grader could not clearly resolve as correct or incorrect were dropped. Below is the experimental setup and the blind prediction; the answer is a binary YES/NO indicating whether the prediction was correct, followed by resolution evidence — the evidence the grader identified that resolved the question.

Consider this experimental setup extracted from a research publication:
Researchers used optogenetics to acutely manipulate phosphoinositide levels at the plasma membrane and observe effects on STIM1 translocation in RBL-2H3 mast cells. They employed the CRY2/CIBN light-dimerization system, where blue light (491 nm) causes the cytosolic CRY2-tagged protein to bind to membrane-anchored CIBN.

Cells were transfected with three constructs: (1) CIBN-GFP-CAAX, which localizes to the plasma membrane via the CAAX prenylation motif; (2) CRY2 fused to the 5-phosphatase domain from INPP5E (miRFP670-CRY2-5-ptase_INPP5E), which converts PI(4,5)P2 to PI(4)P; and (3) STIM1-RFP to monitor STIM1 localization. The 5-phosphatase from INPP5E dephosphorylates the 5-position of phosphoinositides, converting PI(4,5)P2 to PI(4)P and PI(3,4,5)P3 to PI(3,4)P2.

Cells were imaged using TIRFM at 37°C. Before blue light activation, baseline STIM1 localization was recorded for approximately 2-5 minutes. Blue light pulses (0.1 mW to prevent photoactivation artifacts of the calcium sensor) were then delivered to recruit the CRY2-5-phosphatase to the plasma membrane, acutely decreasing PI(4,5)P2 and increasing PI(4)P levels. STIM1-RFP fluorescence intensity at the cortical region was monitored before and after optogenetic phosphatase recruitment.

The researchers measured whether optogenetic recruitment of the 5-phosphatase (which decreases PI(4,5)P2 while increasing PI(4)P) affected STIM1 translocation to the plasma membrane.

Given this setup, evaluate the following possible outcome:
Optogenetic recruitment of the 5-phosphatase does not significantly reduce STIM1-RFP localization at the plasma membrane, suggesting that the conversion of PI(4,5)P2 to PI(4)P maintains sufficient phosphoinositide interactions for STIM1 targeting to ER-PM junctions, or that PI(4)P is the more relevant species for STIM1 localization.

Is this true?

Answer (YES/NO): YES